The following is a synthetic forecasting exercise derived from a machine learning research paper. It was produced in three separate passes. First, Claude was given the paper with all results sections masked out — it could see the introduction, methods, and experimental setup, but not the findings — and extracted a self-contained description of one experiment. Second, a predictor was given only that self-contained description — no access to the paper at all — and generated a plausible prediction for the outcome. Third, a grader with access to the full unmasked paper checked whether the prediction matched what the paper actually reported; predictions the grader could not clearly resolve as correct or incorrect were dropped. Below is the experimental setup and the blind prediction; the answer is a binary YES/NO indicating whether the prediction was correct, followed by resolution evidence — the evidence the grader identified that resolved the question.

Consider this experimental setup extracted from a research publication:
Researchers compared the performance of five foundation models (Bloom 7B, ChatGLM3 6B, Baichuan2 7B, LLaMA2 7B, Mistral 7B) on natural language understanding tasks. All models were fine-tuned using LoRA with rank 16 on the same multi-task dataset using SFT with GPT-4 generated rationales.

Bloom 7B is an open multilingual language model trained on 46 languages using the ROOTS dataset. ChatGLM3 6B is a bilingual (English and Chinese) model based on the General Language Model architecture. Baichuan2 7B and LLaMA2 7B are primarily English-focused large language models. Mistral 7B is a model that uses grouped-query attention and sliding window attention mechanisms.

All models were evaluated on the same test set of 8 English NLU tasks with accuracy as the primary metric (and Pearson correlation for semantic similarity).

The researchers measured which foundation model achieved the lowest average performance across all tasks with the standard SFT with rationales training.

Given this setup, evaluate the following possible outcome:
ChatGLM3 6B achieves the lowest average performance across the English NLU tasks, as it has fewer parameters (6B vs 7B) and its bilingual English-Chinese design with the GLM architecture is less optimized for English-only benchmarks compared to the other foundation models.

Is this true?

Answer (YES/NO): NO